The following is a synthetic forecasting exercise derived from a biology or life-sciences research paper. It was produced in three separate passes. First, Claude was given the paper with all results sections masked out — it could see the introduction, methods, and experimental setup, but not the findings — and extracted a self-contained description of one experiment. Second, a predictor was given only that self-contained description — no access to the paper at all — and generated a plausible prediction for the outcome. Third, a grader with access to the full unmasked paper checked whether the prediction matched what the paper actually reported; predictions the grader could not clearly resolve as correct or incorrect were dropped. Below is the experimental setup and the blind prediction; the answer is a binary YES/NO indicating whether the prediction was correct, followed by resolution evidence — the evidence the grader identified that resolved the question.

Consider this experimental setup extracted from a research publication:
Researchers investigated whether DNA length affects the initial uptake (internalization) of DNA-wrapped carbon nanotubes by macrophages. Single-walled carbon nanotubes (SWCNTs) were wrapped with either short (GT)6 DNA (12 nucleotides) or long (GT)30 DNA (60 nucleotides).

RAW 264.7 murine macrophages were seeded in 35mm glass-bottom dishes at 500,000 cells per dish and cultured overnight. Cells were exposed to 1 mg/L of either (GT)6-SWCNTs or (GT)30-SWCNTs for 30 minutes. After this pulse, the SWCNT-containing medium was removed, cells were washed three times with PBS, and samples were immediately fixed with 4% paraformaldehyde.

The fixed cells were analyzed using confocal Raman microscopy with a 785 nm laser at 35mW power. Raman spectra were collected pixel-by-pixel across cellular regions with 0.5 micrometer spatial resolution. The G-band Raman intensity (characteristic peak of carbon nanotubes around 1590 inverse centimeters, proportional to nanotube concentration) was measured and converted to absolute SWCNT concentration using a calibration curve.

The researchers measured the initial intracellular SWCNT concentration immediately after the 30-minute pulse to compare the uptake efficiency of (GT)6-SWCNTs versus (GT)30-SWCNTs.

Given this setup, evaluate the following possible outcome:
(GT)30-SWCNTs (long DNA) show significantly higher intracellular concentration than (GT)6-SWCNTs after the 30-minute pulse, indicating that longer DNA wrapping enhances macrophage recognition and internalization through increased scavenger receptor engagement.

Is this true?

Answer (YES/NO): NO